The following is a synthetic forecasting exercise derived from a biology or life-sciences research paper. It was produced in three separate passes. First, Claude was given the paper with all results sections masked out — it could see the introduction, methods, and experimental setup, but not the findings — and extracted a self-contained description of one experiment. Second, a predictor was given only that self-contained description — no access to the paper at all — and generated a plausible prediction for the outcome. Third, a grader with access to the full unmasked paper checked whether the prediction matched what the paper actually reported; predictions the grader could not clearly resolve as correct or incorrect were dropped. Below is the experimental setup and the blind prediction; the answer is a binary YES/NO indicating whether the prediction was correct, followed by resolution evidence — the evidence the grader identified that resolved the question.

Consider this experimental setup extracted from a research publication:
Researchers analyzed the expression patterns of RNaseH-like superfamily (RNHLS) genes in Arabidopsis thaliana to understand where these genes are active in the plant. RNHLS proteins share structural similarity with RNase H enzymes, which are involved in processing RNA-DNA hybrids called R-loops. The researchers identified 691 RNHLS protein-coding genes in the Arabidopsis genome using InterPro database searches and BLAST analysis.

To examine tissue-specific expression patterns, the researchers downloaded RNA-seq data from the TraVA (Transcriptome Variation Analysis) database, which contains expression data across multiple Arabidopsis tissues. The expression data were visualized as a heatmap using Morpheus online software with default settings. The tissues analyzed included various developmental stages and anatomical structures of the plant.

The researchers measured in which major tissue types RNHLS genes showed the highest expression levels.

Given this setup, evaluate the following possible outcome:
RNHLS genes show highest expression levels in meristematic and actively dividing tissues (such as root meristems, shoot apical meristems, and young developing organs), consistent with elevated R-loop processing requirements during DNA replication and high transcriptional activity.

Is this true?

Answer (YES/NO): YES